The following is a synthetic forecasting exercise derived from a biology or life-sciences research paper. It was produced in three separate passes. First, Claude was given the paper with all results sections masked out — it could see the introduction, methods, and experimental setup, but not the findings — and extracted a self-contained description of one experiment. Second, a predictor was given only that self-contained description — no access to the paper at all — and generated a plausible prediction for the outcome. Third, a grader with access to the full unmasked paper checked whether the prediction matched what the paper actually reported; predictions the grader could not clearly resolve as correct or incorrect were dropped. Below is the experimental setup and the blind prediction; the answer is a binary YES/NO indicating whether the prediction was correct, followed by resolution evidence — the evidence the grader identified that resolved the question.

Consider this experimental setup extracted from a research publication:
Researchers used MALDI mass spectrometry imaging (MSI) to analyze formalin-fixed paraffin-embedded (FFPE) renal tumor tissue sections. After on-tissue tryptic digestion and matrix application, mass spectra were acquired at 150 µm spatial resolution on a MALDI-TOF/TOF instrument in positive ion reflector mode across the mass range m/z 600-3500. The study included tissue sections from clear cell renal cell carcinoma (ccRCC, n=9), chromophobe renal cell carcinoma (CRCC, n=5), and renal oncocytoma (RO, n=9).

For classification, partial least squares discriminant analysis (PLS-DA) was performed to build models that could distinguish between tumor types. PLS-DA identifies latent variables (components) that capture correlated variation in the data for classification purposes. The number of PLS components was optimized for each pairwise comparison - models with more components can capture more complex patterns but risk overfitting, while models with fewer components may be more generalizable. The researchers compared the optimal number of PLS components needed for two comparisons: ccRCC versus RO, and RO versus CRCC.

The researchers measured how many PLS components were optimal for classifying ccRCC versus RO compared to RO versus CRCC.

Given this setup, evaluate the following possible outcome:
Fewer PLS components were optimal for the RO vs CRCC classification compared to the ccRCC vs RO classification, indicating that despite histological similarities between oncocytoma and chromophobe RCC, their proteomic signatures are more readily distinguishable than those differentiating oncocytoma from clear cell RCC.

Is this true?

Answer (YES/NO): NO